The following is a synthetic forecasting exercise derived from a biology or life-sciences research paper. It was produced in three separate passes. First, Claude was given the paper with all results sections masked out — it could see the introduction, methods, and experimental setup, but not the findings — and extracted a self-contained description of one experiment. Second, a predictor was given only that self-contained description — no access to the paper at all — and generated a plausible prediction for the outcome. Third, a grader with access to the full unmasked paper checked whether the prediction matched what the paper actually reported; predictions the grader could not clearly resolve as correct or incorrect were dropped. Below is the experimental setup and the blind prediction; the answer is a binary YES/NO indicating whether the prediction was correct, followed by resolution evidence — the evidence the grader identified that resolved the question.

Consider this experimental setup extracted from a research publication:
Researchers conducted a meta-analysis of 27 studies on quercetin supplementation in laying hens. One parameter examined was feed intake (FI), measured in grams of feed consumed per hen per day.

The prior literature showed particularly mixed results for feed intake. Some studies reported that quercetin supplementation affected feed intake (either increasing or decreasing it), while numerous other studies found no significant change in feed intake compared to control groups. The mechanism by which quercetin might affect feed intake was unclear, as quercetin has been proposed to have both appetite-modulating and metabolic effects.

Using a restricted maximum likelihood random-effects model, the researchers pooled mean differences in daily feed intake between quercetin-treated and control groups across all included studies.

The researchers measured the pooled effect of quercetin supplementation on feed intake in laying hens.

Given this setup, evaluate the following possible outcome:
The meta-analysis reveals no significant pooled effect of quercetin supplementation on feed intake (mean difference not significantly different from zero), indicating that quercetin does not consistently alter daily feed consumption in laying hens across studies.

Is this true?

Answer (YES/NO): YES